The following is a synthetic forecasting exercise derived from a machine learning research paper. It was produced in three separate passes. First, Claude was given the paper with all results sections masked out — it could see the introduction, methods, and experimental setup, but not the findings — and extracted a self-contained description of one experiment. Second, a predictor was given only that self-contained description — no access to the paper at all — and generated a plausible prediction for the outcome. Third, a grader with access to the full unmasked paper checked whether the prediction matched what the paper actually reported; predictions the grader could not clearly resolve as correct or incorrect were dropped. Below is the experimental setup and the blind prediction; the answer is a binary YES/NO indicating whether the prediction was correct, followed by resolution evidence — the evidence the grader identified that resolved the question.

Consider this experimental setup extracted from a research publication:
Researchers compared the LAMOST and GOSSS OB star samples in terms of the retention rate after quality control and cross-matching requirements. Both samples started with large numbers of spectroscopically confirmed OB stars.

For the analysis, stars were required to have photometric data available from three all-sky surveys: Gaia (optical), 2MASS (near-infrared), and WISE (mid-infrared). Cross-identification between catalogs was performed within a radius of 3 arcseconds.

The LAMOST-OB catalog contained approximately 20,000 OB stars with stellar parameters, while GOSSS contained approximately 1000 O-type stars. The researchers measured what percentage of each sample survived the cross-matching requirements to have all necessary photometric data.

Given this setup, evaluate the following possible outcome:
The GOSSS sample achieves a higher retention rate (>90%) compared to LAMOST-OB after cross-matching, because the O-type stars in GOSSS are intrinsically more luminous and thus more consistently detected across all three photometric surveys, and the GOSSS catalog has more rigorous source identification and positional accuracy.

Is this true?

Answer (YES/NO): NO